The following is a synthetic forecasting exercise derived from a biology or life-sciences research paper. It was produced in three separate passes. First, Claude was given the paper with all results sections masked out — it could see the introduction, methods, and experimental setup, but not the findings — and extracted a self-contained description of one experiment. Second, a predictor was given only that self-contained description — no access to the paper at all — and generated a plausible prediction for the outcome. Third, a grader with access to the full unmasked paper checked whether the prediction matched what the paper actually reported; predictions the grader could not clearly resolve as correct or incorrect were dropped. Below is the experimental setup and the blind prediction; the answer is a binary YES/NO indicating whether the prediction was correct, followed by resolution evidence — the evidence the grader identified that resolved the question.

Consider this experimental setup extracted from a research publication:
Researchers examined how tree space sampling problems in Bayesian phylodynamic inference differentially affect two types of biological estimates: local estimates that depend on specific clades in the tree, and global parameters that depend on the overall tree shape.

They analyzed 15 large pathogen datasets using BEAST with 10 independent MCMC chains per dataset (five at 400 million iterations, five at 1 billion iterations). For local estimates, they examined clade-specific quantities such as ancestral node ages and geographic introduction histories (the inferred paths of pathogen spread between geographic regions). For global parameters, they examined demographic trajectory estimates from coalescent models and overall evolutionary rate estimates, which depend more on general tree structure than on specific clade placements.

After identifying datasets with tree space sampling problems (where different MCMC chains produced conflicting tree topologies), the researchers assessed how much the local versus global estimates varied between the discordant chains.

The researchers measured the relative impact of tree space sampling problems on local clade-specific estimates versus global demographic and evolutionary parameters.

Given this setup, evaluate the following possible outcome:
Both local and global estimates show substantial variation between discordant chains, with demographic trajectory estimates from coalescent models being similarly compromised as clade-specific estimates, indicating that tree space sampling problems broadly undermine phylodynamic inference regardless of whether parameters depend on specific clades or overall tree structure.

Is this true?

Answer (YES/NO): NO